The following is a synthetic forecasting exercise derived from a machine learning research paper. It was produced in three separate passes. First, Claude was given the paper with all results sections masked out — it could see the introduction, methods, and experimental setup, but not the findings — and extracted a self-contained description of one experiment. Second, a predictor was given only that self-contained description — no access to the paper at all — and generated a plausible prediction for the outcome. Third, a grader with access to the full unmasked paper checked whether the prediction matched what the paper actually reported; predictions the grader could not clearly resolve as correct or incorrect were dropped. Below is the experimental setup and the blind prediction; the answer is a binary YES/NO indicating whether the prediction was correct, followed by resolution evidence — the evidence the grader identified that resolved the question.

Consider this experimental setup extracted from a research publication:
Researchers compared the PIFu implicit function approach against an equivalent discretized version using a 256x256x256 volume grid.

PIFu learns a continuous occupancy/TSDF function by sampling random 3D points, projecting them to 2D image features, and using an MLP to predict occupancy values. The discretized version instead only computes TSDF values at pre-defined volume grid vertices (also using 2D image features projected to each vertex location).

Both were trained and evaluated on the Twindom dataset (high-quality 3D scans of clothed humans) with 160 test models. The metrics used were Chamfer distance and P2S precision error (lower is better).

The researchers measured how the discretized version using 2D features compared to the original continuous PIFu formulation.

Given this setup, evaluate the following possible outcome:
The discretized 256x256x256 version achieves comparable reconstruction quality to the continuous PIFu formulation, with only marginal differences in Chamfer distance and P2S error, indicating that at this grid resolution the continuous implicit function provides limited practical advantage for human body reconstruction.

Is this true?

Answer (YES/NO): YES